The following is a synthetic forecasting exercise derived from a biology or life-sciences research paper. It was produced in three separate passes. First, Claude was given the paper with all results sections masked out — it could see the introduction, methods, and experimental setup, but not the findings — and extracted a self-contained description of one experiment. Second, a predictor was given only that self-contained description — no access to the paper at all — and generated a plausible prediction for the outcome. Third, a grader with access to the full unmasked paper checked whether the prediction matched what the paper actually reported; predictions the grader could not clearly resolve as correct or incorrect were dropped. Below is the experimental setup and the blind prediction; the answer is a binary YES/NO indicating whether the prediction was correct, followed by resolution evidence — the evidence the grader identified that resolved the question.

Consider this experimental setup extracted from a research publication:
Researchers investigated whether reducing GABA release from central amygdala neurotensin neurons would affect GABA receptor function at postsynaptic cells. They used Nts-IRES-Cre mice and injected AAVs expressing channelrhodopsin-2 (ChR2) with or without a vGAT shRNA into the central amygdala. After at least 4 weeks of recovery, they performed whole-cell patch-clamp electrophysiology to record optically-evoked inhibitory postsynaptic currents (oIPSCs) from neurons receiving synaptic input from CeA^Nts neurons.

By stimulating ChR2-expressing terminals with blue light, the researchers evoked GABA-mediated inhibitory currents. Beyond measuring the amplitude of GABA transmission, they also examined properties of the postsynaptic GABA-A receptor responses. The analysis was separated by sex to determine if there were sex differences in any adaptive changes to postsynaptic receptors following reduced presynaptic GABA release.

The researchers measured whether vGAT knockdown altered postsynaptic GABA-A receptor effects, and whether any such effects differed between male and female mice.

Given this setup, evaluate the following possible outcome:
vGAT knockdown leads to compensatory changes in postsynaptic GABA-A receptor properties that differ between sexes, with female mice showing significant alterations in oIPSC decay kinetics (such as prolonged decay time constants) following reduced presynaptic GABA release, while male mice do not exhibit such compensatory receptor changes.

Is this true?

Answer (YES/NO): NO